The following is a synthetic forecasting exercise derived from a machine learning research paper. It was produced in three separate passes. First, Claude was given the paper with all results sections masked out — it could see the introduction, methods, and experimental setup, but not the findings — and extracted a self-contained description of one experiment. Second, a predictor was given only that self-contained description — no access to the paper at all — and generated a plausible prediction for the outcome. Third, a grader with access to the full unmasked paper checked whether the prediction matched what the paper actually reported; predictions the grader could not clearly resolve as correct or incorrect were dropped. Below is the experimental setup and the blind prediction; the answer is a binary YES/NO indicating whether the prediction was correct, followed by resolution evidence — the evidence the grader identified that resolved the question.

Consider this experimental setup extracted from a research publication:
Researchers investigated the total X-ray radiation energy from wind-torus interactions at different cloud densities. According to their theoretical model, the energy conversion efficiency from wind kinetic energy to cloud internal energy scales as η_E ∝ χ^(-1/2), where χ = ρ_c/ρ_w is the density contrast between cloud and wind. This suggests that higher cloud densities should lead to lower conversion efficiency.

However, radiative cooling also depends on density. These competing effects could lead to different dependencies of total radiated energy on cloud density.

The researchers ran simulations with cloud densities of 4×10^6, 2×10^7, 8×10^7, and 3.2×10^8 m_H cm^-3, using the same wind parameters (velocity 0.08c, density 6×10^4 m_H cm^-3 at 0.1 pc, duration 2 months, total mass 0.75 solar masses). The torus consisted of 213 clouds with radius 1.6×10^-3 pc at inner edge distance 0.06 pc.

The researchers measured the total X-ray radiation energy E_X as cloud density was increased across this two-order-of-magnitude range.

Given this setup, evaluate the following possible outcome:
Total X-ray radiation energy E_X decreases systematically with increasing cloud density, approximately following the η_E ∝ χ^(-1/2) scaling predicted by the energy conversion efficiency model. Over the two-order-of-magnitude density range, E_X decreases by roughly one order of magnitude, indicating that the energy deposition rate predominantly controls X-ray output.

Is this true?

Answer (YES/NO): NO